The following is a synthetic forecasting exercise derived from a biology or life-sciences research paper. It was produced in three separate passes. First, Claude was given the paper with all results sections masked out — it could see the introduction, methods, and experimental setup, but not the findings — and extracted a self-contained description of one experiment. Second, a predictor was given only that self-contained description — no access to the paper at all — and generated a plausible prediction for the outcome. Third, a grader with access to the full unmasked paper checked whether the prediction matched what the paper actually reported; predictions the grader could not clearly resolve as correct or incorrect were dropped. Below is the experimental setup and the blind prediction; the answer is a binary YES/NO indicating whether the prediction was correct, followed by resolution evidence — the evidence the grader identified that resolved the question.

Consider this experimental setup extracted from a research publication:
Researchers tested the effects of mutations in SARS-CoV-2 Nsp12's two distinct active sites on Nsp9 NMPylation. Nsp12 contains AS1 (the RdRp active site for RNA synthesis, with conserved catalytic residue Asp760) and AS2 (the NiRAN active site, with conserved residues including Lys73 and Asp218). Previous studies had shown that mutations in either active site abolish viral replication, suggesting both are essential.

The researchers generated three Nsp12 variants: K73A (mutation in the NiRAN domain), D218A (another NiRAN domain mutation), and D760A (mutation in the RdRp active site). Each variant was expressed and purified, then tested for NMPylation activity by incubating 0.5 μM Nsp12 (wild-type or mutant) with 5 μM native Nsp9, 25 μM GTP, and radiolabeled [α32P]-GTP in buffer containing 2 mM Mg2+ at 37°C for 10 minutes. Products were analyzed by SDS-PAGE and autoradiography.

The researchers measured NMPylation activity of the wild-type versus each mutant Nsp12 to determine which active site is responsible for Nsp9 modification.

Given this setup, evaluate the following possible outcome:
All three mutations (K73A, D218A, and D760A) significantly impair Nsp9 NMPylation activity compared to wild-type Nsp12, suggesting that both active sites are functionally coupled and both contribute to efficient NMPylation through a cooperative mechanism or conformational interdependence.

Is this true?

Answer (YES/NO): NO